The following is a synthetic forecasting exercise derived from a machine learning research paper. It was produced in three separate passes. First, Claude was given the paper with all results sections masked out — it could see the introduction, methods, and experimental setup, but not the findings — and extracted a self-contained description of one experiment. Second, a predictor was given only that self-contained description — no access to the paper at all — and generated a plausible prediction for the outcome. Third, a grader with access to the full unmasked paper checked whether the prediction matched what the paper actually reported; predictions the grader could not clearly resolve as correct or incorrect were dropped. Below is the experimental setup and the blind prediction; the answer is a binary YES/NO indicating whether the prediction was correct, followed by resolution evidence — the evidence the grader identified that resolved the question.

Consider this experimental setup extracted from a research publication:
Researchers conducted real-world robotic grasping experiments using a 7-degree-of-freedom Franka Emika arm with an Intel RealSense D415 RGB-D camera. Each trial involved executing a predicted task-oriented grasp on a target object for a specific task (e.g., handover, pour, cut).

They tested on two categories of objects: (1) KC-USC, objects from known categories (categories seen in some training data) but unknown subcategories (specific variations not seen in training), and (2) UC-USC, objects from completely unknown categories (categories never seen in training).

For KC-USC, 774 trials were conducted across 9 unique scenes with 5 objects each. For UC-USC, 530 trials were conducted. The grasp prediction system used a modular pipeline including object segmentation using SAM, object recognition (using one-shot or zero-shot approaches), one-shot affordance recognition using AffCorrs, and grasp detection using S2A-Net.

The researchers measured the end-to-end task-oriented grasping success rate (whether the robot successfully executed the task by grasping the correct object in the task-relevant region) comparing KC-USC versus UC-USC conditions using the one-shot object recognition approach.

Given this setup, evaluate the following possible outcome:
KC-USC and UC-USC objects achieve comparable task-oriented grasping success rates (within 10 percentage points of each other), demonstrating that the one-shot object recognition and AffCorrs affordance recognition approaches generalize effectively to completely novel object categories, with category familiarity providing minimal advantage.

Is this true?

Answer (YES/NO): YES